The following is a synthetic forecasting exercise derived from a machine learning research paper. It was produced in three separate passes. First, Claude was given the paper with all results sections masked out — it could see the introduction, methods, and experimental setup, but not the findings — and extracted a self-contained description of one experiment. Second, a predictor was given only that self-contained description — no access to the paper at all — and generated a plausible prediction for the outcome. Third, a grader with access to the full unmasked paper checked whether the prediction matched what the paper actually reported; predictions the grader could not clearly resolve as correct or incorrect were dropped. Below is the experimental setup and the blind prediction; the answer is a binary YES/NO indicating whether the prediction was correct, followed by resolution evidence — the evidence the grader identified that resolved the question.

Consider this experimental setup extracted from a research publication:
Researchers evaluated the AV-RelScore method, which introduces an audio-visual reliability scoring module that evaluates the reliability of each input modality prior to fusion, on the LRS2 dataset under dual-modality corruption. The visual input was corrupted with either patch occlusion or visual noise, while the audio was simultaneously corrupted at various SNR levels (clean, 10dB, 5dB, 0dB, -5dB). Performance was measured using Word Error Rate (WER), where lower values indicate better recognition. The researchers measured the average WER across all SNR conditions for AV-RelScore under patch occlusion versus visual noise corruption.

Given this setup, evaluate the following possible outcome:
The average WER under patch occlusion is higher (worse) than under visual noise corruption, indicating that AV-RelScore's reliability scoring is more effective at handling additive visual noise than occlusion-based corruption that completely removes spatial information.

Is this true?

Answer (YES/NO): NO